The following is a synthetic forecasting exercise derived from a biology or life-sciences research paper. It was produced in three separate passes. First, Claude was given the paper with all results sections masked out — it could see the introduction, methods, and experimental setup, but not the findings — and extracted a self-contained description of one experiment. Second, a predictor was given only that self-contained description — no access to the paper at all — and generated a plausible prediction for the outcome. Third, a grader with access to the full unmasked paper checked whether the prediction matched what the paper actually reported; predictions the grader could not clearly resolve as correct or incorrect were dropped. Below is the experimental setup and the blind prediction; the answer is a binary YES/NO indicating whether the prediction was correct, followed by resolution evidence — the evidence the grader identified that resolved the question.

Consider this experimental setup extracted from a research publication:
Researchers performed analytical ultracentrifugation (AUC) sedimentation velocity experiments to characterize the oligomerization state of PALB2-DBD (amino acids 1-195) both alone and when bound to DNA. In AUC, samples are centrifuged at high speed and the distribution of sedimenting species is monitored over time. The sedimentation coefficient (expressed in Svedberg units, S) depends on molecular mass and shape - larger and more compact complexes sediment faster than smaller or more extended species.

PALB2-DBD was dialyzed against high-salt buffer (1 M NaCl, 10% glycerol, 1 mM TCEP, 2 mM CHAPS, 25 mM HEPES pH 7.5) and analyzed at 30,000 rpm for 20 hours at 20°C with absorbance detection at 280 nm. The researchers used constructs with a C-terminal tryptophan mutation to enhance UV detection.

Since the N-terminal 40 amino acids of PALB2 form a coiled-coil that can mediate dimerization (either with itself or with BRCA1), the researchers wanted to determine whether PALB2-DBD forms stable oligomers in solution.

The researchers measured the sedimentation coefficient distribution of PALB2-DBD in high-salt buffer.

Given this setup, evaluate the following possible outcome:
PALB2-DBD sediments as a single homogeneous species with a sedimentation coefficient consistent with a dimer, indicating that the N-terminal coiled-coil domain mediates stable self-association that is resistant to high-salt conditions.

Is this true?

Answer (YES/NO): YES